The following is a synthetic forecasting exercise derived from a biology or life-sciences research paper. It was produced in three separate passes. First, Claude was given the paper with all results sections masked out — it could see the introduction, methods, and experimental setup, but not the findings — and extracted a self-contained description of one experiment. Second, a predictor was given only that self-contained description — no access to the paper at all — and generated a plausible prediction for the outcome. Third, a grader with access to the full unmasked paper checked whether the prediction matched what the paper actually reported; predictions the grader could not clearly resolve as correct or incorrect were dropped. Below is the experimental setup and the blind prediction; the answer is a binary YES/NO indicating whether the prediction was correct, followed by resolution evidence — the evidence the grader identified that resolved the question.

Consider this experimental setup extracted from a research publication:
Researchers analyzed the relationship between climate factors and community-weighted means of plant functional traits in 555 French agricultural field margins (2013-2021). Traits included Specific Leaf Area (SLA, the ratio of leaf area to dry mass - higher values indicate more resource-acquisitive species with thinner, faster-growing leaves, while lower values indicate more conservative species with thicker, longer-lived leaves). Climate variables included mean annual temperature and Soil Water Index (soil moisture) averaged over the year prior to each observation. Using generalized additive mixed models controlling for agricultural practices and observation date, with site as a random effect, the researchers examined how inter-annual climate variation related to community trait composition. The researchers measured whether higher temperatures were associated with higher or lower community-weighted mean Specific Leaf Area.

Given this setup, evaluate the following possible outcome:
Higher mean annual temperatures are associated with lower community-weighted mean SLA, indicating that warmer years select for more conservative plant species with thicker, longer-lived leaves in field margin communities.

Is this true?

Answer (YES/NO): YES